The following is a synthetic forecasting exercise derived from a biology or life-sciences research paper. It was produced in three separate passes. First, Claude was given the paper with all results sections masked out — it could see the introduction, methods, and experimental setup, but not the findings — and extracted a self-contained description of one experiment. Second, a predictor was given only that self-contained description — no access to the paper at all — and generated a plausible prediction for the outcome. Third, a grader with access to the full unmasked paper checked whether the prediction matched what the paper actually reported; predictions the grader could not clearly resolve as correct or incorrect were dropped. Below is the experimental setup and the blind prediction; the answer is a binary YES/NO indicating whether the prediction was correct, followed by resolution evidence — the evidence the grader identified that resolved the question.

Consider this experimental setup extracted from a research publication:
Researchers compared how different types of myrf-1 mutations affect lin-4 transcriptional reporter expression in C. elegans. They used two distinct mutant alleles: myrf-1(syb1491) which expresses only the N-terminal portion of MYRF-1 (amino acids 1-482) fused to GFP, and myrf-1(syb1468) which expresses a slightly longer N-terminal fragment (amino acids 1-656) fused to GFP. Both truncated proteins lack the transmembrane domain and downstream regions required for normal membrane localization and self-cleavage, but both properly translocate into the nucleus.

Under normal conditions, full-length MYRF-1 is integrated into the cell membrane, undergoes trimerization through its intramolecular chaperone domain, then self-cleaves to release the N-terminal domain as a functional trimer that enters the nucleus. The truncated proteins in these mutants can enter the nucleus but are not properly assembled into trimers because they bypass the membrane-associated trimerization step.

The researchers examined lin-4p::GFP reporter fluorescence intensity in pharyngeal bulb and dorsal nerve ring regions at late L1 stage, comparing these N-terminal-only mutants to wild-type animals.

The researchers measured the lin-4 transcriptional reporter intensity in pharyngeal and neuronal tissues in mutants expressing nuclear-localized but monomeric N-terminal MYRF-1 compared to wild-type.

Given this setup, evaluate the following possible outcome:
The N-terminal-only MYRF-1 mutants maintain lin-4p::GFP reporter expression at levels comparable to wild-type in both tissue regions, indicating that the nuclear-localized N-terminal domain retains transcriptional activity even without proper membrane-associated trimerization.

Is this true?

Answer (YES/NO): NO